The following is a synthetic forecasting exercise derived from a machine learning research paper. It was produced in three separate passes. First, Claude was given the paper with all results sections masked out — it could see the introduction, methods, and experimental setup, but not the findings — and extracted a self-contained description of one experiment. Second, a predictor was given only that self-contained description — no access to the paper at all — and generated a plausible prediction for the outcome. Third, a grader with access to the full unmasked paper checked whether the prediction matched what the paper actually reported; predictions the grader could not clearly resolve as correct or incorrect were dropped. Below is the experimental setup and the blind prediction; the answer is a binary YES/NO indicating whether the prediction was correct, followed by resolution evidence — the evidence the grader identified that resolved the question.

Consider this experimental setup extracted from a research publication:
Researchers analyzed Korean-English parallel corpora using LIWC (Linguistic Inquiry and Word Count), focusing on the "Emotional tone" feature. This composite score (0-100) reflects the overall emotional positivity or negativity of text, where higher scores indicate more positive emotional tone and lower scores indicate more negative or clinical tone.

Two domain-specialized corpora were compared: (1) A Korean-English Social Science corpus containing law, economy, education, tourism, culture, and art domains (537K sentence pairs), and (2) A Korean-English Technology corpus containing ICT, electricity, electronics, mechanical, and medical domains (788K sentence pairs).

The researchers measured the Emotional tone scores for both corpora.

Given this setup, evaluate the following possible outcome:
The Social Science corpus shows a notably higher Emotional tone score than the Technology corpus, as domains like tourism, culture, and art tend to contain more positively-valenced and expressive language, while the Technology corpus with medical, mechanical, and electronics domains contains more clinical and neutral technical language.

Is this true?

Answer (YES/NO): YES